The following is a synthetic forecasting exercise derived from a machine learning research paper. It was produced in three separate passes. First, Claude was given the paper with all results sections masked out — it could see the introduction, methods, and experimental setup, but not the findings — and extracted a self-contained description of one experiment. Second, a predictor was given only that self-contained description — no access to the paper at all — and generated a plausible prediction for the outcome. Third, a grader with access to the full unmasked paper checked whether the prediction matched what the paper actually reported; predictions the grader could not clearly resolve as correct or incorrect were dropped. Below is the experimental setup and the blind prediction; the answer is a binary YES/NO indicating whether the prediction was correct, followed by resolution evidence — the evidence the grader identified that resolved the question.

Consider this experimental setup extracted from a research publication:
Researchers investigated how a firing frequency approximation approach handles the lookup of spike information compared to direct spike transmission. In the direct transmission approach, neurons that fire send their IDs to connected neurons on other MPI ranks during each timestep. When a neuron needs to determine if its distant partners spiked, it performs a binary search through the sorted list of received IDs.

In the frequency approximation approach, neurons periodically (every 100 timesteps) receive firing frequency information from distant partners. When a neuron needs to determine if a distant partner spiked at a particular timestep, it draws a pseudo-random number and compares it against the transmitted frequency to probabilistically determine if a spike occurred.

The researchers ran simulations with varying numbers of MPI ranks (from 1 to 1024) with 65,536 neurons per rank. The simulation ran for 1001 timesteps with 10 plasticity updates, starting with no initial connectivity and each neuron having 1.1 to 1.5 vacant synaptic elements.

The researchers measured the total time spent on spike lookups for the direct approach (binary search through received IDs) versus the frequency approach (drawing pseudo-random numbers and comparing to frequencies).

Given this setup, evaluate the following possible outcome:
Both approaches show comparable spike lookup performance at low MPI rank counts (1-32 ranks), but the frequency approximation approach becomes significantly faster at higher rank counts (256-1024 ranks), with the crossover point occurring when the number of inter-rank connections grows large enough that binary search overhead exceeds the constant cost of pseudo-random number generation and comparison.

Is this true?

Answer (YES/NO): NO